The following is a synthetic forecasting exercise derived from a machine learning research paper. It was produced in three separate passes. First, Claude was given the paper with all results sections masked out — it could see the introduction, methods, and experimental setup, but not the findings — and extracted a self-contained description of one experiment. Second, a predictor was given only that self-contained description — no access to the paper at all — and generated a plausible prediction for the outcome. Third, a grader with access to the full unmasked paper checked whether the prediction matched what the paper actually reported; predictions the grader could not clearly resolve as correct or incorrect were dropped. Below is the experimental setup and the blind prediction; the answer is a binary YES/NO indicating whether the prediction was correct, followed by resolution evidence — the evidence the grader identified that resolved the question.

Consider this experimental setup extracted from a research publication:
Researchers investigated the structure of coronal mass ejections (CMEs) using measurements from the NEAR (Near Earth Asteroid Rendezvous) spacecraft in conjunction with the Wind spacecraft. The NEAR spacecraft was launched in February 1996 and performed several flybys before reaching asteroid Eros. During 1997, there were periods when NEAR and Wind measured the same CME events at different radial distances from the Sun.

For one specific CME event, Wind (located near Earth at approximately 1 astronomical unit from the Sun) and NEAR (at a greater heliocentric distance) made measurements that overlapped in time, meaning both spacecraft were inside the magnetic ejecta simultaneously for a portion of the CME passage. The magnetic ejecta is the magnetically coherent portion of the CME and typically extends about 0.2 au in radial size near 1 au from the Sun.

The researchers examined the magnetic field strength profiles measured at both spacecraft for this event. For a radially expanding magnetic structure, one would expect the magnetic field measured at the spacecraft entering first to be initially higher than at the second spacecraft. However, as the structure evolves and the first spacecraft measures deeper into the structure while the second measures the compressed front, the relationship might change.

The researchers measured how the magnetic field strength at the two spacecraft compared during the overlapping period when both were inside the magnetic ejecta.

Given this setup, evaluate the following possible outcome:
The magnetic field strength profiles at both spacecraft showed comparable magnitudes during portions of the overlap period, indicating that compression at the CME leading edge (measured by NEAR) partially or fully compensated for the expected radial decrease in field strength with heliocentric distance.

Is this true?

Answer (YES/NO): NO